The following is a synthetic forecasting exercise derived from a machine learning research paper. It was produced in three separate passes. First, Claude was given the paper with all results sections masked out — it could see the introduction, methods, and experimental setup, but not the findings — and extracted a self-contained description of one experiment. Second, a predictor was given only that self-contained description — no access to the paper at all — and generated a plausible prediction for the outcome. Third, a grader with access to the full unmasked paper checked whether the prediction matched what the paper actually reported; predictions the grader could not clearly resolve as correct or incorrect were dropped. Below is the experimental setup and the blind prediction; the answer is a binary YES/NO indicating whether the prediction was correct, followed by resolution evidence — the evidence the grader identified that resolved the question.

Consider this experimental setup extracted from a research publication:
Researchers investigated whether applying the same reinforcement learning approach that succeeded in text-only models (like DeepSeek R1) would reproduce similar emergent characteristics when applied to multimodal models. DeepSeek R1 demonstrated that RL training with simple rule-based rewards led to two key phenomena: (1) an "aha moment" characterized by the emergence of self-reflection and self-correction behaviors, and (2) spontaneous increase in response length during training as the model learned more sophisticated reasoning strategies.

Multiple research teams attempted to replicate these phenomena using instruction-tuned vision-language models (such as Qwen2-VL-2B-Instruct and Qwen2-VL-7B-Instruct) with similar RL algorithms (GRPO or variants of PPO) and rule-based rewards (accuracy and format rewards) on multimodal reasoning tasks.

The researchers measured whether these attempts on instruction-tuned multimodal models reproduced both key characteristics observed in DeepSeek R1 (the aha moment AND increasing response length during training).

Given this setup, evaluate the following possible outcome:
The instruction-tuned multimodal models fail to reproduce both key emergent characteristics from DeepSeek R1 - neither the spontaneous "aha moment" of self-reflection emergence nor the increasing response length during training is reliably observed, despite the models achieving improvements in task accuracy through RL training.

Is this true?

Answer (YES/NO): YES